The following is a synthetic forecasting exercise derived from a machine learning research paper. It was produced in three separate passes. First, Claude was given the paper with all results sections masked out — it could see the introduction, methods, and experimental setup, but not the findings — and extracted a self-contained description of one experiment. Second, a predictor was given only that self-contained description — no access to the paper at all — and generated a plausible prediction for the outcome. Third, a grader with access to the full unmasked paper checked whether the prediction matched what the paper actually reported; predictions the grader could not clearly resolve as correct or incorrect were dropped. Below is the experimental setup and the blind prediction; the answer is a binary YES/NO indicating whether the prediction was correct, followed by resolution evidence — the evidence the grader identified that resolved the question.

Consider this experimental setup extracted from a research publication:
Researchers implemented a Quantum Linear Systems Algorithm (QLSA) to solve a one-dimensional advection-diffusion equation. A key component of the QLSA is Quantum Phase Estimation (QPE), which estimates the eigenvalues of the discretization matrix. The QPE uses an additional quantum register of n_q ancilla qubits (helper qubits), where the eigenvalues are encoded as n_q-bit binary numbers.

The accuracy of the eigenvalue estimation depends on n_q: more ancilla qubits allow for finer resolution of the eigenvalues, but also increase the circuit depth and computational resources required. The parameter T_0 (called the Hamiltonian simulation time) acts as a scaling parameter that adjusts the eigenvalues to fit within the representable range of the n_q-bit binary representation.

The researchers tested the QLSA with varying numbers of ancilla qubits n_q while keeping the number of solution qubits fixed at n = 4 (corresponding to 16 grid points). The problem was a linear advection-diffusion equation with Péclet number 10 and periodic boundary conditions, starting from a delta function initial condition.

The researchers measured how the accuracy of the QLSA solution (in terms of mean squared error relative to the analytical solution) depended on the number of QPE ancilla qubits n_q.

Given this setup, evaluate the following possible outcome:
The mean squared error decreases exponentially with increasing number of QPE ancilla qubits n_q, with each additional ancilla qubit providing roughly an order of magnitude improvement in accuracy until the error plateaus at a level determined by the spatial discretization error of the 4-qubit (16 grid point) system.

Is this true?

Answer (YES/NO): NO